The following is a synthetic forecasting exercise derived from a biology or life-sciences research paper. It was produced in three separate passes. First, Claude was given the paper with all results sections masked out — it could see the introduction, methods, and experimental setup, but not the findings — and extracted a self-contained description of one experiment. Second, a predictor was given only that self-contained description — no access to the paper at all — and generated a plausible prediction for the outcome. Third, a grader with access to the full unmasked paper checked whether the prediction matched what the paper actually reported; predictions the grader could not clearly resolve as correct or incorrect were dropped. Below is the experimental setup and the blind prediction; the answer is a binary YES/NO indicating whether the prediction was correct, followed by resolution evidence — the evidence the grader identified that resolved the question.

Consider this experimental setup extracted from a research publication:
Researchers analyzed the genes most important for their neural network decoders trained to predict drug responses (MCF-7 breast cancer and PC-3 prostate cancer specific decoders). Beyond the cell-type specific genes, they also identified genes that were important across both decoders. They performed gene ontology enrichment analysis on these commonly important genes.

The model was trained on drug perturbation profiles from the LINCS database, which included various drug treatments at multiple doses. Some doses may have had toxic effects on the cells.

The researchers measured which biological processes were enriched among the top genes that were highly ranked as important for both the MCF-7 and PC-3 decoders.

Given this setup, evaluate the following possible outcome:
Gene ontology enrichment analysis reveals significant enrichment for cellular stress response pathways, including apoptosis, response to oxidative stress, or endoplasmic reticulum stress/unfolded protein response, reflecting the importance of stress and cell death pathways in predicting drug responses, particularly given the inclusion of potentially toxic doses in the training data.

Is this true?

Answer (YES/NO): YES